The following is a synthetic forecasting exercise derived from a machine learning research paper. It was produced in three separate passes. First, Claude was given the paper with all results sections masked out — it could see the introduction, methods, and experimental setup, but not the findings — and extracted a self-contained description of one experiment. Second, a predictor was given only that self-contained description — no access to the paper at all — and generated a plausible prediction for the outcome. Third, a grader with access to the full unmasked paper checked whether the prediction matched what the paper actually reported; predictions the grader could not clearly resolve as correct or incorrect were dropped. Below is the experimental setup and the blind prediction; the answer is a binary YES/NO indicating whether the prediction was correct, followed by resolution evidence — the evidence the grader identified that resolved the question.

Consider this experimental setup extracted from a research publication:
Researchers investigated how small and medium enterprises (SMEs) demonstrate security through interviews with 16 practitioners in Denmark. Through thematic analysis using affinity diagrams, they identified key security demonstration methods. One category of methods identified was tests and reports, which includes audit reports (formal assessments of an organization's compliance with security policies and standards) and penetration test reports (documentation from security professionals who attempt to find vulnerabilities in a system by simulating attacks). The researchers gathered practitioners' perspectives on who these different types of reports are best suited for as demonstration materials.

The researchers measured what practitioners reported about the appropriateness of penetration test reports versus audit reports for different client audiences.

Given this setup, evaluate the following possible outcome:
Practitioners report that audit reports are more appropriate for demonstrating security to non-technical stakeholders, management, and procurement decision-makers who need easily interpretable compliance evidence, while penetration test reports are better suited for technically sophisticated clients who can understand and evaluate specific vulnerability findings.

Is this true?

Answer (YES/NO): YES